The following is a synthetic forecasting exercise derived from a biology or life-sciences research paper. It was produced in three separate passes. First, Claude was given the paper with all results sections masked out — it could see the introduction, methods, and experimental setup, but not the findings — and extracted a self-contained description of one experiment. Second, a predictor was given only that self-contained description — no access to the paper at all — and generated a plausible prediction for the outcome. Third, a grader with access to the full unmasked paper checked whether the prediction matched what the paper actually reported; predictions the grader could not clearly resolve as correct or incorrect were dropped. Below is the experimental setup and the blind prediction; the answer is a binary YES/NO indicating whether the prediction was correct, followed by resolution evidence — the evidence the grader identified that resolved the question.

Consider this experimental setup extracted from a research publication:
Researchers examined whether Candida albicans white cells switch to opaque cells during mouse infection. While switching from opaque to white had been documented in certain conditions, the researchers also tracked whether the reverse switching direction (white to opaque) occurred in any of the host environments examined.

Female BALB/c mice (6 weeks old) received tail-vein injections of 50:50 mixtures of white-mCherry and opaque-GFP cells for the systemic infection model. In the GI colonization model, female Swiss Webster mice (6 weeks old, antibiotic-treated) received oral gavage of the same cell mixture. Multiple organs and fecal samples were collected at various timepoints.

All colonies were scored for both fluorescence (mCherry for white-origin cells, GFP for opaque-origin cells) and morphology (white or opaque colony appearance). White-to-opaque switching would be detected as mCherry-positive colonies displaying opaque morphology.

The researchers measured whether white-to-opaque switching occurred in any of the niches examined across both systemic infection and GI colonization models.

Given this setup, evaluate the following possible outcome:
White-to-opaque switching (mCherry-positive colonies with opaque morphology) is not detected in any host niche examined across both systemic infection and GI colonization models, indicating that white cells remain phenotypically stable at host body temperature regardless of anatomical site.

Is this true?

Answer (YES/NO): YES